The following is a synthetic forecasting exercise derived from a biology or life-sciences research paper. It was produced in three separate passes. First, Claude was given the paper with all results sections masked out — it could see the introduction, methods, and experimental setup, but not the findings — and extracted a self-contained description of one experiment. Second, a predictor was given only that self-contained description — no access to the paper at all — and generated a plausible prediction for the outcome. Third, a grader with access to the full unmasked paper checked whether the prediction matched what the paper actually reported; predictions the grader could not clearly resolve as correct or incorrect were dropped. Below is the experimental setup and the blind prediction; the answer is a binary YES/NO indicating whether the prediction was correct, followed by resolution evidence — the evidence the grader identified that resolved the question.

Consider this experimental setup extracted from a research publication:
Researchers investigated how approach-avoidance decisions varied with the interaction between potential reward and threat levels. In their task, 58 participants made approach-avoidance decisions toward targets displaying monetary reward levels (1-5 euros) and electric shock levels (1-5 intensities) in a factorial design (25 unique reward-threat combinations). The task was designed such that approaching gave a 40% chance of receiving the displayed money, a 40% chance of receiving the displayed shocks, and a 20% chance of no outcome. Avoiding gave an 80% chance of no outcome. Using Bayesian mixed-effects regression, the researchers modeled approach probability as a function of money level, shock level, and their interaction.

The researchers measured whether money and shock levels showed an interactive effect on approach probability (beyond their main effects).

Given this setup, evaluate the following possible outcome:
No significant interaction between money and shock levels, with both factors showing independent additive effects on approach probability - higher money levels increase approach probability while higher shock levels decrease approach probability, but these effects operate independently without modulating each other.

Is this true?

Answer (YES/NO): NO